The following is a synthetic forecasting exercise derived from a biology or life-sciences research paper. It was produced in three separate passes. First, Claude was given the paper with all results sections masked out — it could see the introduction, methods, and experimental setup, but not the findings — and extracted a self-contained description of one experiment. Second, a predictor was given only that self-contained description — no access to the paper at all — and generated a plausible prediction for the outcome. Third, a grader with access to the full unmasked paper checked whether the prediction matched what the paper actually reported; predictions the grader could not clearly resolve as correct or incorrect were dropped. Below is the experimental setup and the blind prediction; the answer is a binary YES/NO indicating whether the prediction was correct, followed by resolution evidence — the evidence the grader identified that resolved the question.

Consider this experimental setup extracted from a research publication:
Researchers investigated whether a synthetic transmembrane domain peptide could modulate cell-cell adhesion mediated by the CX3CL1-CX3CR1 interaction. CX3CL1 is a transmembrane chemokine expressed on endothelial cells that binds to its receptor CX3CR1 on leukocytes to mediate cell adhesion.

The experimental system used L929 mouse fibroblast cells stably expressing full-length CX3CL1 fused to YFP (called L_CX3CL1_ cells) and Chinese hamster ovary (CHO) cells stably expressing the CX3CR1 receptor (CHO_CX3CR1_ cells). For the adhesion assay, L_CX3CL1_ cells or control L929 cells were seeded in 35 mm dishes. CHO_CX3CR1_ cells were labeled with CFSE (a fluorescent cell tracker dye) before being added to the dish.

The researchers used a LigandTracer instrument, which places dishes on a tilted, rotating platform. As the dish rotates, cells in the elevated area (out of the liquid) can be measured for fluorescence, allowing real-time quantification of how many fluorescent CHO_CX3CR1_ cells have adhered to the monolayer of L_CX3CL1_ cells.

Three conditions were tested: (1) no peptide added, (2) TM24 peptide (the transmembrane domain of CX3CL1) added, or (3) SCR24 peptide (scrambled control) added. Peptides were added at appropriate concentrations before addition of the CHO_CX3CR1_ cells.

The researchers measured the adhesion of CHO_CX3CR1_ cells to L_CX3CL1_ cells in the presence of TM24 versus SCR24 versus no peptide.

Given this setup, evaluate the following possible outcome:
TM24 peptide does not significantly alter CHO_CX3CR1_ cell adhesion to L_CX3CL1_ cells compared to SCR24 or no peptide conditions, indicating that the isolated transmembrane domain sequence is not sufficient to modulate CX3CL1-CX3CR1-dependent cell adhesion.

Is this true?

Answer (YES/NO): NO